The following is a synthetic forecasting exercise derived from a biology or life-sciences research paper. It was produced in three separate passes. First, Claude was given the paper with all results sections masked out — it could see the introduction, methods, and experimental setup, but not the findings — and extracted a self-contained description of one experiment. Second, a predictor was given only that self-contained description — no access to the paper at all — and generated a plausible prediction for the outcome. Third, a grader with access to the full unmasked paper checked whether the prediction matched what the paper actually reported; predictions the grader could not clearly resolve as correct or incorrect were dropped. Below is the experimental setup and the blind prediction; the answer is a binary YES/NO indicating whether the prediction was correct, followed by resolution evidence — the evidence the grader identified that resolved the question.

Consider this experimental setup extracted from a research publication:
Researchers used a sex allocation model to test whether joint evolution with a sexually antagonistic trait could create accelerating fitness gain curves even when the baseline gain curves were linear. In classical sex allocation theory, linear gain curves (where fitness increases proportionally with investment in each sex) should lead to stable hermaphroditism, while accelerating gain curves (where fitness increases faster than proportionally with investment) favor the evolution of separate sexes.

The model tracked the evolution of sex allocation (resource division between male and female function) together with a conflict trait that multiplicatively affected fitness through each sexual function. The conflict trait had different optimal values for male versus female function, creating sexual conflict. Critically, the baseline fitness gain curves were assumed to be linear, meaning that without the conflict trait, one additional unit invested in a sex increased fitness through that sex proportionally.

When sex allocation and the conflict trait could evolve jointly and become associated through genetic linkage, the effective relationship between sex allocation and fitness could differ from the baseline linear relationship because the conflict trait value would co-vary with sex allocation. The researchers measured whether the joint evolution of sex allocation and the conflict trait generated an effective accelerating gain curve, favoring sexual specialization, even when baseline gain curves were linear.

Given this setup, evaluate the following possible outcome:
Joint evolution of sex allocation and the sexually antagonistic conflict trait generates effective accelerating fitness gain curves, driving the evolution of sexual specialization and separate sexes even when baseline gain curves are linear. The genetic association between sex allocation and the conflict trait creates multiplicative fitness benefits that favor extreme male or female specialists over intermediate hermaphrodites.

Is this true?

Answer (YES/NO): YES